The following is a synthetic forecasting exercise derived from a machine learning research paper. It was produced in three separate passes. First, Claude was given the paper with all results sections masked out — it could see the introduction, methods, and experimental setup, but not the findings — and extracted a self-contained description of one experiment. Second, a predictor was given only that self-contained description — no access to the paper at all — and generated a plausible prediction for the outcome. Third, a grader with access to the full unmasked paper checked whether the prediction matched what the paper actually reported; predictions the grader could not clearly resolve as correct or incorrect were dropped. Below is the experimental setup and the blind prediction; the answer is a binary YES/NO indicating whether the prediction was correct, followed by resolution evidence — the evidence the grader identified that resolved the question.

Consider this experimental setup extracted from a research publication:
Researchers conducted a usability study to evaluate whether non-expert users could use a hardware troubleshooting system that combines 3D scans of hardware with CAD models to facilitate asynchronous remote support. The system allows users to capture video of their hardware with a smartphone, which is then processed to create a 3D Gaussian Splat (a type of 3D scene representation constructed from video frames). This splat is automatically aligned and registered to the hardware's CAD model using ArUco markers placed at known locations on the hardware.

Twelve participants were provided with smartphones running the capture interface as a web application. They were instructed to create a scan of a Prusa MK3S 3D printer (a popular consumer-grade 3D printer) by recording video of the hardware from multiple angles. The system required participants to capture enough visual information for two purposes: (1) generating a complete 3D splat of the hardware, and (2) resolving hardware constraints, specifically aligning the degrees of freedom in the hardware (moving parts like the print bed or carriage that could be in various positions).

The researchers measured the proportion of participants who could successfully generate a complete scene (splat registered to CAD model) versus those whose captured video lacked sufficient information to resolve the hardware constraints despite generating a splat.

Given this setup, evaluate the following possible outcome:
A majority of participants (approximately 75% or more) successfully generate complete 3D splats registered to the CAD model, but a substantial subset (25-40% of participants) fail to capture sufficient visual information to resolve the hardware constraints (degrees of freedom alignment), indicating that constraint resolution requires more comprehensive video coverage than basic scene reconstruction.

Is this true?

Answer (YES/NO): YES